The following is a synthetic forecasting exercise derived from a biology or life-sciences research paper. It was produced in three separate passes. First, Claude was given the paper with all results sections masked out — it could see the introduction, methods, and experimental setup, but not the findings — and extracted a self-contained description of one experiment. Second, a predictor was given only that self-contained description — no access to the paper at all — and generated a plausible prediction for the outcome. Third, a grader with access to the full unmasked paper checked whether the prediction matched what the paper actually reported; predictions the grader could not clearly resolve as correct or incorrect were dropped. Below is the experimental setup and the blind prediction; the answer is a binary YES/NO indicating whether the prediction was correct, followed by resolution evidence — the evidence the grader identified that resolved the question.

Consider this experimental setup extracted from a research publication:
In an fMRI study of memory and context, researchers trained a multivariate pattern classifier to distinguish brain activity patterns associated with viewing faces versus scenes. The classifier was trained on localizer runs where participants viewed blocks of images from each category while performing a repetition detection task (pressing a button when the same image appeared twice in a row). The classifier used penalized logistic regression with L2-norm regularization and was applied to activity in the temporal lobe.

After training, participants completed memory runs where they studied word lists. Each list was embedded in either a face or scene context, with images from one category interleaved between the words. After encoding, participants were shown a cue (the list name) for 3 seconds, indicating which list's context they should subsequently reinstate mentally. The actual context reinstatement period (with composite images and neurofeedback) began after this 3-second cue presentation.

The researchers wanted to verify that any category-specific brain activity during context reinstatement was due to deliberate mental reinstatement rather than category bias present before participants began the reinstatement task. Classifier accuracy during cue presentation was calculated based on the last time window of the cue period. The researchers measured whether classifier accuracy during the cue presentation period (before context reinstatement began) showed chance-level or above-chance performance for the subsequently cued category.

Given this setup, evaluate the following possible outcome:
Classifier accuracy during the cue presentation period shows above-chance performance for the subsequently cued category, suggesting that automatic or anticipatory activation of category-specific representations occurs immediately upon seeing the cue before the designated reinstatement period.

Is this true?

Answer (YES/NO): NO